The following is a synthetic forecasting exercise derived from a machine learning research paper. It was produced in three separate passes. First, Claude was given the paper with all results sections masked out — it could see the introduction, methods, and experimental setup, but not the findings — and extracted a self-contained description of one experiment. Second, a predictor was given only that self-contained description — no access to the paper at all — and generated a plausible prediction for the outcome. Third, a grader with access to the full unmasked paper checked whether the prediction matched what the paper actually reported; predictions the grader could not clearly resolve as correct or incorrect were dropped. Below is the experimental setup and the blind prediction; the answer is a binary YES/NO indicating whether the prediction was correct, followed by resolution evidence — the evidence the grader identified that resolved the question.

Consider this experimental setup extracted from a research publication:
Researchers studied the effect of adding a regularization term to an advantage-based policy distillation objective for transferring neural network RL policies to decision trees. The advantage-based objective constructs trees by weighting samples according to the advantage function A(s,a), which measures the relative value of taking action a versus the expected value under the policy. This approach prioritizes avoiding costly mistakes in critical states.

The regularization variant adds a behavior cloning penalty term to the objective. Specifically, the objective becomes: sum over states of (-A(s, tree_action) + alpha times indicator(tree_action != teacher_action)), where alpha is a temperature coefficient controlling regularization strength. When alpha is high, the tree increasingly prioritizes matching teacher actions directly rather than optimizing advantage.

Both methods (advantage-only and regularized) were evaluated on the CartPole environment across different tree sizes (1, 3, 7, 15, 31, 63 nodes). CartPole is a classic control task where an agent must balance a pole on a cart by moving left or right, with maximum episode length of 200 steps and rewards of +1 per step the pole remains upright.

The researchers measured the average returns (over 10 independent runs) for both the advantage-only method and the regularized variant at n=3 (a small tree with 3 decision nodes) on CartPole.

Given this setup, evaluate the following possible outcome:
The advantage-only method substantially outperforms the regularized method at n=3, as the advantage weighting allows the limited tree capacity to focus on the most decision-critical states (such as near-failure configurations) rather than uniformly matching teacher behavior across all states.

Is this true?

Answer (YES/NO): NO